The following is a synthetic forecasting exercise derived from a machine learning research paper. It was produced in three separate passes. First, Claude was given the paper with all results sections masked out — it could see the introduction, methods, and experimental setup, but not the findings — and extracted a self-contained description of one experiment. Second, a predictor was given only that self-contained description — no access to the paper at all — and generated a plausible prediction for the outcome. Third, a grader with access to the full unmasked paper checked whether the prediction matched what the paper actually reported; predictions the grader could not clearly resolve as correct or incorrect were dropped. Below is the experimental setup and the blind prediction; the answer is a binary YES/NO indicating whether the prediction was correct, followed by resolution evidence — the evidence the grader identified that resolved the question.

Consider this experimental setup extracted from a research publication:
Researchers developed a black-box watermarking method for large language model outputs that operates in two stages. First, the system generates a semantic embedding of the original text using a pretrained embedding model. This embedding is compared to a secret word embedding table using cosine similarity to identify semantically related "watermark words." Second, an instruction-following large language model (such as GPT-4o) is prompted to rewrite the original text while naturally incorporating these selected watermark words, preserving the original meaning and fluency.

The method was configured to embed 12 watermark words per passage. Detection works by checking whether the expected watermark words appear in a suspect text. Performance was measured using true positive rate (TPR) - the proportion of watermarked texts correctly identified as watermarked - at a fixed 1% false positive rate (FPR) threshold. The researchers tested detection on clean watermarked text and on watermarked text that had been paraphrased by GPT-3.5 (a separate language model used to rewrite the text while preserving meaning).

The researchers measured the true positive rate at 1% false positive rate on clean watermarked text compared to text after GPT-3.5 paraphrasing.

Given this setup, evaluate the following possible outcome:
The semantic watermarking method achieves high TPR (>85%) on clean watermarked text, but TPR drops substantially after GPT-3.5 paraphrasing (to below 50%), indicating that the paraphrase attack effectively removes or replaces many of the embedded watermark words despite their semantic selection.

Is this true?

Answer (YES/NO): NO